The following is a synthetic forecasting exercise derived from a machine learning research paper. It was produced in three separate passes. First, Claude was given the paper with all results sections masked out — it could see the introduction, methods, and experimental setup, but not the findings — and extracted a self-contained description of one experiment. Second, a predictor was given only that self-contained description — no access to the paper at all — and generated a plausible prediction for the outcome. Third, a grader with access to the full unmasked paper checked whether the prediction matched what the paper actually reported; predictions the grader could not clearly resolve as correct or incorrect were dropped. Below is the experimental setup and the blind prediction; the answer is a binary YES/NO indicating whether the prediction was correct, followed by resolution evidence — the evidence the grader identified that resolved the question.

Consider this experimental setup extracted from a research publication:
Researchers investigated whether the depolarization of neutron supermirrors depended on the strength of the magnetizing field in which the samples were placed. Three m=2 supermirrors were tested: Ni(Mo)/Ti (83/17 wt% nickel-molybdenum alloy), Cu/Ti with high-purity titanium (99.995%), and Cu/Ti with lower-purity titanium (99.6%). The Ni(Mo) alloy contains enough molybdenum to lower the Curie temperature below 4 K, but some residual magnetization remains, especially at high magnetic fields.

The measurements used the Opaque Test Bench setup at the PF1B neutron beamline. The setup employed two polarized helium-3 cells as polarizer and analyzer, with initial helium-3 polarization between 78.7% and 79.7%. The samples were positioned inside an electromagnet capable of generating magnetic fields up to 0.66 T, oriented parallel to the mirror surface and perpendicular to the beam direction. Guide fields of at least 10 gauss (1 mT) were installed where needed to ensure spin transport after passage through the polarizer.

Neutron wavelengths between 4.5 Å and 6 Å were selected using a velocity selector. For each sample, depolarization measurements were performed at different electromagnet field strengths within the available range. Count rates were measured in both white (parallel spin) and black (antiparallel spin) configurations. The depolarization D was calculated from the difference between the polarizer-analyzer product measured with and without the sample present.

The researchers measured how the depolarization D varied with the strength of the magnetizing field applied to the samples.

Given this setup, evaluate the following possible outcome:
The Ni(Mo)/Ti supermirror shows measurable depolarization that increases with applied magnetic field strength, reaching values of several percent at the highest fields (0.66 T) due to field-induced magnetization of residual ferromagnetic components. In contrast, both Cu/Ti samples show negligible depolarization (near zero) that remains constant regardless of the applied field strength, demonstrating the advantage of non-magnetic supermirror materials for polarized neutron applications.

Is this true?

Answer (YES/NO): NO